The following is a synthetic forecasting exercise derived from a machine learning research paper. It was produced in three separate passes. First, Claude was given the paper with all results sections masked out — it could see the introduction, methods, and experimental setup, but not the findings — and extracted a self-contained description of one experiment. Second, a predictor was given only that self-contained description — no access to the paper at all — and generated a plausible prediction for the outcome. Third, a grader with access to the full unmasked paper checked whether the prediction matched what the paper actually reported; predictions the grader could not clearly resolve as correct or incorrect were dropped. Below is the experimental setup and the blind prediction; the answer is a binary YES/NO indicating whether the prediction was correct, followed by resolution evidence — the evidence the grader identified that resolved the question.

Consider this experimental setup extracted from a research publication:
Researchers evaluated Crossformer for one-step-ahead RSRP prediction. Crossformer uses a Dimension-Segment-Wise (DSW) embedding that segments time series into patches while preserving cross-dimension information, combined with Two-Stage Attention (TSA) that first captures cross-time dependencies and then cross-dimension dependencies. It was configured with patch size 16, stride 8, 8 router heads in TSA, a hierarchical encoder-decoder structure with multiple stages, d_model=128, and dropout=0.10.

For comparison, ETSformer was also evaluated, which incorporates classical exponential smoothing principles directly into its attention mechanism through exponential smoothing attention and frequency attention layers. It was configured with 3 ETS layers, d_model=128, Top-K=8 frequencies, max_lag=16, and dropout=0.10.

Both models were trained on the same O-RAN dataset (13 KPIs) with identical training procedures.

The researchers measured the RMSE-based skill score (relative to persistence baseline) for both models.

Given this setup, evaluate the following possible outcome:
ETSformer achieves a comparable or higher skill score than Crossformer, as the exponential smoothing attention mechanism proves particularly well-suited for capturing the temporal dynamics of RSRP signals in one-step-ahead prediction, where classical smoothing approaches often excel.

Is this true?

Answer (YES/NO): NO